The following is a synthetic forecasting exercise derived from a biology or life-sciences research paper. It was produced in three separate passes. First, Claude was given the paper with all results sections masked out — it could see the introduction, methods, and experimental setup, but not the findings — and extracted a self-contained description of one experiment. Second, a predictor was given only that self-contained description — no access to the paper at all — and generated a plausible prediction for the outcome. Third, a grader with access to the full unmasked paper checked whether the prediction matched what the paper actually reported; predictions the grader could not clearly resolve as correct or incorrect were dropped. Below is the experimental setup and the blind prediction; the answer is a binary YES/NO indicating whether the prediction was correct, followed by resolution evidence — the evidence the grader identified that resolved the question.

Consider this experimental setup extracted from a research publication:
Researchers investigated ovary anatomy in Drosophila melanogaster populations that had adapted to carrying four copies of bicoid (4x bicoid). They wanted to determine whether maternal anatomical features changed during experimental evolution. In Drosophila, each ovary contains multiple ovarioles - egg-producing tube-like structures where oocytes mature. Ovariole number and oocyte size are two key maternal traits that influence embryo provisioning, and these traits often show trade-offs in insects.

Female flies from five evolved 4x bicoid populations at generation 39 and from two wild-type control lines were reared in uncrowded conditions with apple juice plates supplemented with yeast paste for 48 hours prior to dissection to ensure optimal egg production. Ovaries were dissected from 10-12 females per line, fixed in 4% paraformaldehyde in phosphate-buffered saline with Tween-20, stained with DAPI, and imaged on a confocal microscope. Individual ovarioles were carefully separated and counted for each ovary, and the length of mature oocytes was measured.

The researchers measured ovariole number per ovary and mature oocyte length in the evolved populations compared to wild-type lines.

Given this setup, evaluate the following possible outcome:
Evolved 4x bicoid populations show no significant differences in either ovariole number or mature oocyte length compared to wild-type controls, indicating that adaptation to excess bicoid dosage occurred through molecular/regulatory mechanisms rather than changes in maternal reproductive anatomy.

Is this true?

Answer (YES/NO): NO